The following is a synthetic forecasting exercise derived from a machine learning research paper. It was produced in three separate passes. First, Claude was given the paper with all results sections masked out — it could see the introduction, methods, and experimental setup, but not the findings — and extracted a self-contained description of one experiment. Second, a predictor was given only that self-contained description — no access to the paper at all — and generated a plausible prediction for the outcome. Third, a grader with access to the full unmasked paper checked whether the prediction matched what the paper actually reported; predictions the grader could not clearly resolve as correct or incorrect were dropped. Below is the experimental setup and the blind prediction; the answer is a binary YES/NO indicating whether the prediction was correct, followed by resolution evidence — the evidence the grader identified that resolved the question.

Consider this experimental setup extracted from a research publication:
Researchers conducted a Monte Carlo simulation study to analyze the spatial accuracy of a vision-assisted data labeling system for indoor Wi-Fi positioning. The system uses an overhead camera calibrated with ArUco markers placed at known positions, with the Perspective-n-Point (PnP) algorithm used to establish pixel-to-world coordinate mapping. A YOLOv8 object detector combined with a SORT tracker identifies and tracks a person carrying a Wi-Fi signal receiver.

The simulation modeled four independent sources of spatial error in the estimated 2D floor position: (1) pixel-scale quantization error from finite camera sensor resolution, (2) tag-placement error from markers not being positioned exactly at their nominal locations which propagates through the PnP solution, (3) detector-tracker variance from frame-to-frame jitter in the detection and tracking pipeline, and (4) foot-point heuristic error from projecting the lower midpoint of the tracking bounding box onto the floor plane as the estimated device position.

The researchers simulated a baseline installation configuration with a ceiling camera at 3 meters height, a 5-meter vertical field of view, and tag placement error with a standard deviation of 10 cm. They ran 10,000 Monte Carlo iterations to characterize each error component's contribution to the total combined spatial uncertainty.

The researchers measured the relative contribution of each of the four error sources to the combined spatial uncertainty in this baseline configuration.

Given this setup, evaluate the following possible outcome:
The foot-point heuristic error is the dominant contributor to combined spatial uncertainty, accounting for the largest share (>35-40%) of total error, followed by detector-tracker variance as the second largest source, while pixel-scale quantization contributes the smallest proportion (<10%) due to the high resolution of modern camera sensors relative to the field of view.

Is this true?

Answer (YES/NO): NO